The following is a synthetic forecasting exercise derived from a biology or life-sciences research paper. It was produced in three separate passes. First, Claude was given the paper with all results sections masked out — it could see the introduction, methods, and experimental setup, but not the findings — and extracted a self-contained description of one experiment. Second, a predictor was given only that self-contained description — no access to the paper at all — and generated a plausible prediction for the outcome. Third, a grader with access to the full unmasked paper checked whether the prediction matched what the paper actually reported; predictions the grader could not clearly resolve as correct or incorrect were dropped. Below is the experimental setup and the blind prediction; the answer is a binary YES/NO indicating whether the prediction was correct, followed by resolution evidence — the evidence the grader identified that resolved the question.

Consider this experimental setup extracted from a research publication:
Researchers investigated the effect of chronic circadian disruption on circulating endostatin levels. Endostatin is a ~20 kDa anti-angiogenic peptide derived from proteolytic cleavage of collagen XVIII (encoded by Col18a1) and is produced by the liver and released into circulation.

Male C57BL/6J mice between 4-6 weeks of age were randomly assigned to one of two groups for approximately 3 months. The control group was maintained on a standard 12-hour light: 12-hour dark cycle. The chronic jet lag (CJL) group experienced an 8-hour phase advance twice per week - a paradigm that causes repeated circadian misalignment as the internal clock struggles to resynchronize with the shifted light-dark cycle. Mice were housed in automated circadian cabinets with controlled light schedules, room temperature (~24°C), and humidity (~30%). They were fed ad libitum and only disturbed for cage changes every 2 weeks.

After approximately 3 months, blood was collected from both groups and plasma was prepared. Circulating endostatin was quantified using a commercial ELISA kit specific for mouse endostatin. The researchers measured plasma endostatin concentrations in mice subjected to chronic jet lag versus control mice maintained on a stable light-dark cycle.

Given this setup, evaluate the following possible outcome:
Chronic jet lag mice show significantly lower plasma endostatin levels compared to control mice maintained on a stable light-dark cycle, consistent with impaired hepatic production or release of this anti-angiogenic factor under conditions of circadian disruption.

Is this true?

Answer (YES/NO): YES